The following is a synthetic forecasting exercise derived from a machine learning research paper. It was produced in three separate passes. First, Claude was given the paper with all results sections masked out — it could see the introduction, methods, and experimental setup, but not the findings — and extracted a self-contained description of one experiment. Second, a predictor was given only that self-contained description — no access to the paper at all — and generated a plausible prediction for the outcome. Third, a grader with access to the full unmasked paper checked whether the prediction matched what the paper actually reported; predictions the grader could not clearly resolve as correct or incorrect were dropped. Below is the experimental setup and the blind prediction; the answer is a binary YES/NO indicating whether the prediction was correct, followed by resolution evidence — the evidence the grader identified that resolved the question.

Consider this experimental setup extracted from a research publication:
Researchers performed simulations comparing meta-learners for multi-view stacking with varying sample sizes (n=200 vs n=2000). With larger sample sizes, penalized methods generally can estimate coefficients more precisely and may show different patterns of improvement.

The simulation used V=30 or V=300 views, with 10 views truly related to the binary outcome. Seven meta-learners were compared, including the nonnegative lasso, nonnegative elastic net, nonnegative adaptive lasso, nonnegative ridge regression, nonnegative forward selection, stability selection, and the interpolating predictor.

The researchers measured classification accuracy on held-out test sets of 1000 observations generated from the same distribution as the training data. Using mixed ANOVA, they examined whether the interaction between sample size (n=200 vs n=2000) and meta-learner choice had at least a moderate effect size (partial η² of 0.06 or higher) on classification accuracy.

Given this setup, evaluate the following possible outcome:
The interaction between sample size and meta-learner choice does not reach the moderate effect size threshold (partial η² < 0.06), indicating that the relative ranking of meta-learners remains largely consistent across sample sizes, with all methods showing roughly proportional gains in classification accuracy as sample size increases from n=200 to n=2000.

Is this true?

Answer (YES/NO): NO